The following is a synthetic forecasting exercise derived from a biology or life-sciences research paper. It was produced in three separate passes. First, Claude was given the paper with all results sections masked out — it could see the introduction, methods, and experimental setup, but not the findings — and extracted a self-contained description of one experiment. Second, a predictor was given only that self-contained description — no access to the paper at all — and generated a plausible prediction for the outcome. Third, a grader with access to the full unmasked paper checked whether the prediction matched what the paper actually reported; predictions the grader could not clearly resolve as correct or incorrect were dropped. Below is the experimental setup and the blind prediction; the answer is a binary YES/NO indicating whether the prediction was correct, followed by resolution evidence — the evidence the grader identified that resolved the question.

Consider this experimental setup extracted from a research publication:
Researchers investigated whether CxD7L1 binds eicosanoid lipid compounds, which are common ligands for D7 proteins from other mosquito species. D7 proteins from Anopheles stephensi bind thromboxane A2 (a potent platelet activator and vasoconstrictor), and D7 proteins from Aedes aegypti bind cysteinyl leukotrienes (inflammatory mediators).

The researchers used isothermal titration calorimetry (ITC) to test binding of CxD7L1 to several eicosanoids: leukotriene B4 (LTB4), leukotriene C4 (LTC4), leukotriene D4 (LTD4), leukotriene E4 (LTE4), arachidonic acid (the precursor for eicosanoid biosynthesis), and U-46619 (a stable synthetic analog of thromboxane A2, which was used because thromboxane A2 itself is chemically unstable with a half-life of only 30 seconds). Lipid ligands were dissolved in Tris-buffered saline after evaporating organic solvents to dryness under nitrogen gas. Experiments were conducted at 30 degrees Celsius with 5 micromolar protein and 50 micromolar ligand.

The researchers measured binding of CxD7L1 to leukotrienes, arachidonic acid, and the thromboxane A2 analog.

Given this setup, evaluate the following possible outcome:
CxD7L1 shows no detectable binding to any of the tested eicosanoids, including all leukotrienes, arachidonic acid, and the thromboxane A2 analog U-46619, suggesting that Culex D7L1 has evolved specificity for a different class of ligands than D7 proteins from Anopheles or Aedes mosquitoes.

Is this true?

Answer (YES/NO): YES